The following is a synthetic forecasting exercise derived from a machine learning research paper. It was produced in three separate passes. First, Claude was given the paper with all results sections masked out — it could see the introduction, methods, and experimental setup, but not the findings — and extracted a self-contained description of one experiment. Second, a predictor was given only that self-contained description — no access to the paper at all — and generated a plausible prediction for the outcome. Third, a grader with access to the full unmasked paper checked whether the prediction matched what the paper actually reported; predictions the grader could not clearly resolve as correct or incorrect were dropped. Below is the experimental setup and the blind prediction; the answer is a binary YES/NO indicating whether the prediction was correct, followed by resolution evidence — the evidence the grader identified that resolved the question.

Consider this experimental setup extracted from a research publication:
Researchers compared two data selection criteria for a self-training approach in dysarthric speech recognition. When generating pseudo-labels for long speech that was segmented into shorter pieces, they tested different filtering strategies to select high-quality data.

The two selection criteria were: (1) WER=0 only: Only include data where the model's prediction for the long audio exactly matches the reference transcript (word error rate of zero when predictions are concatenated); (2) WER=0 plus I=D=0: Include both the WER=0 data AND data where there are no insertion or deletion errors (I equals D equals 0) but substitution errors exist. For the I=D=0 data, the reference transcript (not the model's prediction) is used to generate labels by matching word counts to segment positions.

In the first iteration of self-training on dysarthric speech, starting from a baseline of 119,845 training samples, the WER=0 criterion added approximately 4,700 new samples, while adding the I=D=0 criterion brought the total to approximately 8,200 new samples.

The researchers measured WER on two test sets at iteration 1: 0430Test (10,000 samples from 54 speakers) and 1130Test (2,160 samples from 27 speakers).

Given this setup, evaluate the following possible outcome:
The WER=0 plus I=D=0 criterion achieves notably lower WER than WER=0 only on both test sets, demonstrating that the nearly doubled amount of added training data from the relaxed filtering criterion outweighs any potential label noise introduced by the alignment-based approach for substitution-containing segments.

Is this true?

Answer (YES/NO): NO